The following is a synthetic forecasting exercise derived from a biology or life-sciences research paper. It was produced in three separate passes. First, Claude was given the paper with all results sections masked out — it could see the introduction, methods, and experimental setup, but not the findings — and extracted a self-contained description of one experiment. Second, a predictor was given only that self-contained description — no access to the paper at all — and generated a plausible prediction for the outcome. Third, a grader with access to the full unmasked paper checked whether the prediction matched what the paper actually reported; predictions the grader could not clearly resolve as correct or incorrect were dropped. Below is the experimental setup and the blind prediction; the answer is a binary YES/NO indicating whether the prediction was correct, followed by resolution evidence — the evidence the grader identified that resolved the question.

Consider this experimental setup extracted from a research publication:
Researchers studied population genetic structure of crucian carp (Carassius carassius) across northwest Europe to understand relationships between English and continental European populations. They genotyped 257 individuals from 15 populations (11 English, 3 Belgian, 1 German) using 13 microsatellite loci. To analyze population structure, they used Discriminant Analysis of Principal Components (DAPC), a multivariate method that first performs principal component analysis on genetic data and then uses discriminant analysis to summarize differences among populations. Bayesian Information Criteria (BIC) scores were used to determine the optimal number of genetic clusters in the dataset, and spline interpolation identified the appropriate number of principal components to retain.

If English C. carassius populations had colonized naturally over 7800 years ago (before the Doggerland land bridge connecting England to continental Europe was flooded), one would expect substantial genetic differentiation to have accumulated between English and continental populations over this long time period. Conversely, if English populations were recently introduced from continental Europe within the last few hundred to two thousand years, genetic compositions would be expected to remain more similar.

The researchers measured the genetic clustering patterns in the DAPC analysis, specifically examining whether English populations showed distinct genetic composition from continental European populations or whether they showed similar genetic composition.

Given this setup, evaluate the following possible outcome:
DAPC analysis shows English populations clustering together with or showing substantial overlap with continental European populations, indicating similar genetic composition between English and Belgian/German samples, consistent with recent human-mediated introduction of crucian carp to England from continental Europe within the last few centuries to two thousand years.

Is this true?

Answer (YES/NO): YES